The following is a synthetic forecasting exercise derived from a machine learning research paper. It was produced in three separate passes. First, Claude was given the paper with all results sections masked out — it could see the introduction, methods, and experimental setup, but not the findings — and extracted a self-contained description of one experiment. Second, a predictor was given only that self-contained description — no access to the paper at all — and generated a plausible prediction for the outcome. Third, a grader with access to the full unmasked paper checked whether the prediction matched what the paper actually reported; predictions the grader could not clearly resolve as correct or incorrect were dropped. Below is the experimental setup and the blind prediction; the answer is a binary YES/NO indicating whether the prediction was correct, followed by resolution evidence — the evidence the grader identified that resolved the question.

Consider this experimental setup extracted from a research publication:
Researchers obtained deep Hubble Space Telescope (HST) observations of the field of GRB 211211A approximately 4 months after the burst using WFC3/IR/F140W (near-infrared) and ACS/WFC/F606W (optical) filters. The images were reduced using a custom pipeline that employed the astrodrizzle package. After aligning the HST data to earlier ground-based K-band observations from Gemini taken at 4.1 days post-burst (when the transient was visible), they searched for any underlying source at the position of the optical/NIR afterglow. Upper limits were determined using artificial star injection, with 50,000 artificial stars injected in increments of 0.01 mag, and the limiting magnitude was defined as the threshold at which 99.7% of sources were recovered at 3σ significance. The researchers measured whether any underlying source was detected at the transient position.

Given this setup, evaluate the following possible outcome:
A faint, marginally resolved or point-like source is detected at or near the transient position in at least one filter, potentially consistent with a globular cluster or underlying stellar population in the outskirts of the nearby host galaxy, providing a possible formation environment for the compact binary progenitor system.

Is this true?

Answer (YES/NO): NO